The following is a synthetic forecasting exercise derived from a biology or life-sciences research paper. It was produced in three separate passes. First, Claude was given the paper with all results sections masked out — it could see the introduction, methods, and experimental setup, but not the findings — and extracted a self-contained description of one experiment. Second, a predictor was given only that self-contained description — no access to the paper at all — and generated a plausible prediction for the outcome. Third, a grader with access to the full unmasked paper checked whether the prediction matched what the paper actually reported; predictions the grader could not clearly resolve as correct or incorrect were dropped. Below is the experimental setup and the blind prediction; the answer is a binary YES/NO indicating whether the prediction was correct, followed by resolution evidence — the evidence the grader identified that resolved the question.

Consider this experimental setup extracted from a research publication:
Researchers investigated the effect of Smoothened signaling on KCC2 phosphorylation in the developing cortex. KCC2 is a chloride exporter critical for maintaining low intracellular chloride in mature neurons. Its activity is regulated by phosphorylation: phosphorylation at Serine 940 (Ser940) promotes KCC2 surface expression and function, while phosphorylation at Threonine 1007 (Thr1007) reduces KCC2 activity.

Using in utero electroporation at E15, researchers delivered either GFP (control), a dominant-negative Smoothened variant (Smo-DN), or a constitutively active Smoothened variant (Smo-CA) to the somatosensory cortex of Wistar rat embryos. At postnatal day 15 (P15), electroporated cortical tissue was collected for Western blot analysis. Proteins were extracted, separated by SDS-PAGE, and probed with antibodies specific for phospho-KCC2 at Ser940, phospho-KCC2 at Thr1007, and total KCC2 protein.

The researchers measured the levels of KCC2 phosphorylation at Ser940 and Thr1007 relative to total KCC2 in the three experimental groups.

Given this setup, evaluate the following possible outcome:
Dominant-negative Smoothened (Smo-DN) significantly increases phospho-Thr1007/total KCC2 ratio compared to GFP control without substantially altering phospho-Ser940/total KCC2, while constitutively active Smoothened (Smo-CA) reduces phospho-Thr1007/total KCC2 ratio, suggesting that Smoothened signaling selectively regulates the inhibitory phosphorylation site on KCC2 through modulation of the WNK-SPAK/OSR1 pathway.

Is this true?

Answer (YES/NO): NO